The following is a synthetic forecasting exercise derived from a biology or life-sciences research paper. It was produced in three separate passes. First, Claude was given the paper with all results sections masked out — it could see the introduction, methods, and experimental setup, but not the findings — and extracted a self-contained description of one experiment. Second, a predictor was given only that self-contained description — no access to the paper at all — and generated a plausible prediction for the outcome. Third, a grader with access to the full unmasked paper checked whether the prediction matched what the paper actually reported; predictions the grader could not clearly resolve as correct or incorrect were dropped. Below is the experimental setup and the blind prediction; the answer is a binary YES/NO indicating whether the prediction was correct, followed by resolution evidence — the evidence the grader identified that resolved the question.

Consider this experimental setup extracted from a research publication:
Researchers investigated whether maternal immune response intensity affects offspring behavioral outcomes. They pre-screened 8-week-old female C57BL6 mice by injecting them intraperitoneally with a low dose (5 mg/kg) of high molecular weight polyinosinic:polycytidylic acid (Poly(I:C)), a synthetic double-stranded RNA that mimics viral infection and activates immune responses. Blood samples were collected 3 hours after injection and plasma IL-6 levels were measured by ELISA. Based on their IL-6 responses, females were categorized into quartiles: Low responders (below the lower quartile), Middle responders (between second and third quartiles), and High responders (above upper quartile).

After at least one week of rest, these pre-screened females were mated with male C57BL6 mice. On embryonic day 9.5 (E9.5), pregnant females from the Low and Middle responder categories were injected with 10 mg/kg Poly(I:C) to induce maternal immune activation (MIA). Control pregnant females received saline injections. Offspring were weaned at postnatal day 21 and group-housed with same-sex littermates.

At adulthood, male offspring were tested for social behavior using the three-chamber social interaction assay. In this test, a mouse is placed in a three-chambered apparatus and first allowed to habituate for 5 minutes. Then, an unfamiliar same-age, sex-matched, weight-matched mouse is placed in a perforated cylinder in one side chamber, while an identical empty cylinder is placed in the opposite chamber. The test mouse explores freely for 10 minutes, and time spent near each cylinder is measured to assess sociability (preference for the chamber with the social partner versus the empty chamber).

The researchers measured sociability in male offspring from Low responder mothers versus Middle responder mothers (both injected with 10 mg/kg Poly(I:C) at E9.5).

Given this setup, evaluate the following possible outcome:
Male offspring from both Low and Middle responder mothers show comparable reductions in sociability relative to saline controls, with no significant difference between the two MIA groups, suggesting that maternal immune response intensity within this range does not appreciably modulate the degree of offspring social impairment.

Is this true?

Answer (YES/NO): NO